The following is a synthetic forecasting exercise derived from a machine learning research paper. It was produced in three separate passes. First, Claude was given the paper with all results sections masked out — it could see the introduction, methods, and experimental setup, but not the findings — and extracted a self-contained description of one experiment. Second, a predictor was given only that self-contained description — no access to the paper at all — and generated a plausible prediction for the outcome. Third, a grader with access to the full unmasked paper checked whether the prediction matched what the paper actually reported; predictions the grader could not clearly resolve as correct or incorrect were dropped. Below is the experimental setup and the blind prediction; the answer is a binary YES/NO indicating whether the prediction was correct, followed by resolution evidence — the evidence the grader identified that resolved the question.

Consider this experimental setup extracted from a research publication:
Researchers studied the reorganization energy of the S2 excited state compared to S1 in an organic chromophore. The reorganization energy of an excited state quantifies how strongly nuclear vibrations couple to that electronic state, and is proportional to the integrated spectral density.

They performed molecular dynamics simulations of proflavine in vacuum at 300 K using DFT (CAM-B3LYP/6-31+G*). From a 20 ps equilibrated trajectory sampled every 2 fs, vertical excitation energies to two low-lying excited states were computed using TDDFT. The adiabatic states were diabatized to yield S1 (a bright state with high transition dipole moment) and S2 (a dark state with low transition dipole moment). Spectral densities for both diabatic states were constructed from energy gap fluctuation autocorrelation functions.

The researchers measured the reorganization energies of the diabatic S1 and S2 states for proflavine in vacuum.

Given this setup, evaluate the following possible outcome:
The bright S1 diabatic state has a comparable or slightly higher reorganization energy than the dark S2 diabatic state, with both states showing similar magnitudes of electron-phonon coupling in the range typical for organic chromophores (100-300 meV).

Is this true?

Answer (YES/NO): NO